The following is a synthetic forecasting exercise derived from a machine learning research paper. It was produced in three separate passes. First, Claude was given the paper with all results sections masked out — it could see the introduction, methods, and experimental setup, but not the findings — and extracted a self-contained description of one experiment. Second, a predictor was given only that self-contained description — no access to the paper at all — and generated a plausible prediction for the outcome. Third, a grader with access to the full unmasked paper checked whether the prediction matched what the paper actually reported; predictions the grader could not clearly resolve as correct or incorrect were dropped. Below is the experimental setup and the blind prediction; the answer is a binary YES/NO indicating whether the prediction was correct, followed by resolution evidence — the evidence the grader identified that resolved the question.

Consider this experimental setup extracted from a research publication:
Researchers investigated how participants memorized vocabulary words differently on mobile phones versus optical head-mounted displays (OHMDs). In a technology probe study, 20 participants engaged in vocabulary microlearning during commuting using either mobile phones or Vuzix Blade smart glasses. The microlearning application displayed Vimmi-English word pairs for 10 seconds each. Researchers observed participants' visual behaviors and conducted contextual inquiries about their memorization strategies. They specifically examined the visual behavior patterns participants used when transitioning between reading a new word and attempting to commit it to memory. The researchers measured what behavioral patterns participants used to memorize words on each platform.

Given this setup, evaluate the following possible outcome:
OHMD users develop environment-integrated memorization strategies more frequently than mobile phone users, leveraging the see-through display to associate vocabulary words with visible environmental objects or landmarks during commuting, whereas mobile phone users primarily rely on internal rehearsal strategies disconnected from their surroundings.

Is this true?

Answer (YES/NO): NO